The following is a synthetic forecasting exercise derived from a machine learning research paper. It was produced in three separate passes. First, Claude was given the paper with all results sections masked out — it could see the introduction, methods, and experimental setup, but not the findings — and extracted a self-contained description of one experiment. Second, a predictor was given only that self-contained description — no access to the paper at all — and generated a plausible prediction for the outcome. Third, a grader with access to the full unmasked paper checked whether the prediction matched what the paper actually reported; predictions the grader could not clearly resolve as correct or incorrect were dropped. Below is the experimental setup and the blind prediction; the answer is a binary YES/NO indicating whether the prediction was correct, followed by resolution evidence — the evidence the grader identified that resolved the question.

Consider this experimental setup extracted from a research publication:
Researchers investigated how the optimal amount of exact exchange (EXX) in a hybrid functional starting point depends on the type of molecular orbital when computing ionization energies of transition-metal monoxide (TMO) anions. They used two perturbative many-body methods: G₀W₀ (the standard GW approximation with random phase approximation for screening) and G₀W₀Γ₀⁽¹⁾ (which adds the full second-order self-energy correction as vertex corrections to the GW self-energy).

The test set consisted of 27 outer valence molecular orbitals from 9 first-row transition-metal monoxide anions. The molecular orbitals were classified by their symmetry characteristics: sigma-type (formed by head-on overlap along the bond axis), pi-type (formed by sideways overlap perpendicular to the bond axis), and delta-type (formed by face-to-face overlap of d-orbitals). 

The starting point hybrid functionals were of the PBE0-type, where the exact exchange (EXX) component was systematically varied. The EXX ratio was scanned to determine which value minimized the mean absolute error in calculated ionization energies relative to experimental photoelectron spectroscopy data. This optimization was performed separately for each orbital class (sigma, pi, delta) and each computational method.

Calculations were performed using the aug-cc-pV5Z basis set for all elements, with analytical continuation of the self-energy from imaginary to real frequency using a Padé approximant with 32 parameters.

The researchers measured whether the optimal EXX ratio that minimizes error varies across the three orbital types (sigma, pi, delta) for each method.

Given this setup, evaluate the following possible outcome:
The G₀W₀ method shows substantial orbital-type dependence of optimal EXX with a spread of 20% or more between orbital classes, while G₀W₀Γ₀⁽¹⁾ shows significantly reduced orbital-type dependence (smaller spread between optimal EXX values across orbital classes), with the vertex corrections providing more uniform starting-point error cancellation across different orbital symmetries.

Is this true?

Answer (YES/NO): NO